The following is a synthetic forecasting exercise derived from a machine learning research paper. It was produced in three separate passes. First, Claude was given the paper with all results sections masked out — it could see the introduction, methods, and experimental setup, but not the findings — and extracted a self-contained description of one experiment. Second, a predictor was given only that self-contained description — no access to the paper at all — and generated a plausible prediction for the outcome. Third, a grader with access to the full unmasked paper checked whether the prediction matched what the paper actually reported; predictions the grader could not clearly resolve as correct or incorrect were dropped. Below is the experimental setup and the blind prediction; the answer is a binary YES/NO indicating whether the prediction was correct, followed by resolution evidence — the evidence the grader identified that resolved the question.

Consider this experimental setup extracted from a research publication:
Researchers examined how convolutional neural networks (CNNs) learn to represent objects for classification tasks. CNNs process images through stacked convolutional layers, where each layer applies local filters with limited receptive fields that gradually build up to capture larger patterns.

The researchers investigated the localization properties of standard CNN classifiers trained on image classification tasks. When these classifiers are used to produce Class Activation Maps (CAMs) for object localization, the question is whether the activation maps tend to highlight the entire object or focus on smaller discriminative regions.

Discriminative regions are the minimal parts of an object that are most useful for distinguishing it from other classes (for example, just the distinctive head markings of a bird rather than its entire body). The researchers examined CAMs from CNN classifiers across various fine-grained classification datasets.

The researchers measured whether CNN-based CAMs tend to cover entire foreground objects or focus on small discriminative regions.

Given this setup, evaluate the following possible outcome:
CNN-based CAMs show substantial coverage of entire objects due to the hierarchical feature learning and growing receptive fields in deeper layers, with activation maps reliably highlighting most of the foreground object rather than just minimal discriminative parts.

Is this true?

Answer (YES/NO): NO